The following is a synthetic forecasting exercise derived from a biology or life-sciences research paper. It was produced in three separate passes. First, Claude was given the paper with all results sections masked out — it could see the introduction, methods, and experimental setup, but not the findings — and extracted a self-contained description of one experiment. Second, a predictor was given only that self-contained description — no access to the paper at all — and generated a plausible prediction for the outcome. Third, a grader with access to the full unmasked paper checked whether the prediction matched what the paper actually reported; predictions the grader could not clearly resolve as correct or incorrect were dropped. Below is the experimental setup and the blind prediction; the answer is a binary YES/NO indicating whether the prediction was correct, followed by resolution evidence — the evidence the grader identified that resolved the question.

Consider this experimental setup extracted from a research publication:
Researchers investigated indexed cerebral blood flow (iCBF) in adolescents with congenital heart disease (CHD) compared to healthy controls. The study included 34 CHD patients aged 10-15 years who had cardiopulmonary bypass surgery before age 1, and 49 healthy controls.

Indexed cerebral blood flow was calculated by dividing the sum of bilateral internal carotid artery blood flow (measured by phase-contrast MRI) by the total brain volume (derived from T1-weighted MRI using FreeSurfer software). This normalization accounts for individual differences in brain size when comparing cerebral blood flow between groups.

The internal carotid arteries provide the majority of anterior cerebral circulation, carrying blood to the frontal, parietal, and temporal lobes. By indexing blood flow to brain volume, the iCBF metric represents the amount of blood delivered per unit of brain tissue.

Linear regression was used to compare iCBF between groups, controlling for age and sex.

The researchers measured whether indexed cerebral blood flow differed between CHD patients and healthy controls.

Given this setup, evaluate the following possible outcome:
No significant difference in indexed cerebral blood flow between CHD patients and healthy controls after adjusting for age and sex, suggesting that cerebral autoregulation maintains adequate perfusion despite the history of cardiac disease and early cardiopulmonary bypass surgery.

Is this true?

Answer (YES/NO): YES